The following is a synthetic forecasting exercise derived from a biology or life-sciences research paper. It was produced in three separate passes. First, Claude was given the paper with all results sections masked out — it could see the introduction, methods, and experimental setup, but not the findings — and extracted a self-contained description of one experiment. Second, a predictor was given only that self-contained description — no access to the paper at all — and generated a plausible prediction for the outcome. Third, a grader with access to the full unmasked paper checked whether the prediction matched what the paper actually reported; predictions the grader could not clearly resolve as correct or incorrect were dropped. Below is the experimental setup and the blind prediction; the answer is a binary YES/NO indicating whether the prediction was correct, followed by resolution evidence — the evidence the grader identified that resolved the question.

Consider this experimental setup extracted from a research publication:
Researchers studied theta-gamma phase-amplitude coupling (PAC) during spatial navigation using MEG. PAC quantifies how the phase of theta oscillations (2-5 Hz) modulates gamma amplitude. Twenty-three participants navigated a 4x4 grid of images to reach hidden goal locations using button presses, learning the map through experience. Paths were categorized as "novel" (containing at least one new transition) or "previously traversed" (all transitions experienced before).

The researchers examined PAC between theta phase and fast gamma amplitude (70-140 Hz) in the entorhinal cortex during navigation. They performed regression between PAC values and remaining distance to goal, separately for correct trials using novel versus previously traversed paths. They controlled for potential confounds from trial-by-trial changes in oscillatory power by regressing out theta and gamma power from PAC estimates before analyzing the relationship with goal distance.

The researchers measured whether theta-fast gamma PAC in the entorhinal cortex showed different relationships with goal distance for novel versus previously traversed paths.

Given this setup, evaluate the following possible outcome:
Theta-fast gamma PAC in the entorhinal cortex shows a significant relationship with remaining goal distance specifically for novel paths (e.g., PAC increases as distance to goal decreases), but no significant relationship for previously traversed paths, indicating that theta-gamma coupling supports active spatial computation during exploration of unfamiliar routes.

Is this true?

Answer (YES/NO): YES